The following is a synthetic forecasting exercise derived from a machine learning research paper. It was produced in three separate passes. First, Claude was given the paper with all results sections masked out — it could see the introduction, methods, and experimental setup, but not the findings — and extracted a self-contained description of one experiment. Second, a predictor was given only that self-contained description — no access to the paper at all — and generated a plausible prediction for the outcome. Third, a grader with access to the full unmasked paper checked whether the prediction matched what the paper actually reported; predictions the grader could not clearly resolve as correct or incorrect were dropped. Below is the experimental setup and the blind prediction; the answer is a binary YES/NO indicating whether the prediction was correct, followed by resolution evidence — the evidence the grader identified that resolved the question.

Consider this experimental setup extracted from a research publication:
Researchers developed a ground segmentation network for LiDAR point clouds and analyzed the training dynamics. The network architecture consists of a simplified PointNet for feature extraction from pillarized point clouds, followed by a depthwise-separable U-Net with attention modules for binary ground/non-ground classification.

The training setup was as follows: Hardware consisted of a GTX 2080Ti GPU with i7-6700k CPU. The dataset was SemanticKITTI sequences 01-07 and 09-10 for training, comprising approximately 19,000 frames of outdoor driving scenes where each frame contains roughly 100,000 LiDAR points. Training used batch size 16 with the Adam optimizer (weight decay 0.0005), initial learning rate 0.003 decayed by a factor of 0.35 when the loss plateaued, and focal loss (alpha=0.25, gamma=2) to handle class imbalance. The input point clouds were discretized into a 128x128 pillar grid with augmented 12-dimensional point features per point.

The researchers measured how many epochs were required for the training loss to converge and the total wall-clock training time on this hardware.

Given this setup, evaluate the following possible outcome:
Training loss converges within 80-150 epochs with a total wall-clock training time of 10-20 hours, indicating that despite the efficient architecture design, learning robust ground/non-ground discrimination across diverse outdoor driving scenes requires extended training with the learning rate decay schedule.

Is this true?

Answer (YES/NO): NO